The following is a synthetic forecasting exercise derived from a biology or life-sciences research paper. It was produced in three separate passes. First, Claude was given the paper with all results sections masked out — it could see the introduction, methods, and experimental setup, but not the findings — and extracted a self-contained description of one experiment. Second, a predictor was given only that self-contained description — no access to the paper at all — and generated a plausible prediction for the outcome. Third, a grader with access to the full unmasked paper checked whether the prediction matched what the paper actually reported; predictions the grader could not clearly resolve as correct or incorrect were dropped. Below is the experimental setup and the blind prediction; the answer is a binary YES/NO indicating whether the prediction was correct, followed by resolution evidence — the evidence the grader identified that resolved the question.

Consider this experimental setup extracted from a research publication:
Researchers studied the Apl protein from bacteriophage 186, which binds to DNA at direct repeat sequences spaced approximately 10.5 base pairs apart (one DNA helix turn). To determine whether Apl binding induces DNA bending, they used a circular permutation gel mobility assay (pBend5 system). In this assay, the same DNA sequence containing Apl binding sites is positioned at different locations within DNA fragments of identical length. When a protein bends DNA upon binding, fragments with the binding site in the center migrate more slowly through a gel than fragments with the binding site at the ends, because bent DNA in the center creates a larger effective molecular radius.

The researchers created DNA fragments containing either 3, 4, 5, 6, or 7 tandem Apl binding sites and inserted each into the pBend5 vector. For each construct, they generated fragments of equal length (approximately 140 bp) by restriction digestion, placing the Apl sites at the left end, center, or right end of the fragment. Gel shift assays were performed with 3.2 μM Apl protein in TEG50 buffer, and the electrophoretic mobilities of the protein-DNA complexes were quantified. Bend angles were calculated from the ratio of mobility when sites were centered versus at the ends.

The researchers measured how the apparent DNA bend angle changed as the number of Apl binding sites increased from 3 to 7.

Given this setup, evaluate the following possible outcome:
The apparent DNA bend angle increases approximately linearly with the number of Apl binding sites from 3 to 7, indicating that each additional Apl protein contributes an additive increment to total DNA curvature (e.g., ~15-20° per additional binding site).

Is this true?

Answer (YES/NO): NO